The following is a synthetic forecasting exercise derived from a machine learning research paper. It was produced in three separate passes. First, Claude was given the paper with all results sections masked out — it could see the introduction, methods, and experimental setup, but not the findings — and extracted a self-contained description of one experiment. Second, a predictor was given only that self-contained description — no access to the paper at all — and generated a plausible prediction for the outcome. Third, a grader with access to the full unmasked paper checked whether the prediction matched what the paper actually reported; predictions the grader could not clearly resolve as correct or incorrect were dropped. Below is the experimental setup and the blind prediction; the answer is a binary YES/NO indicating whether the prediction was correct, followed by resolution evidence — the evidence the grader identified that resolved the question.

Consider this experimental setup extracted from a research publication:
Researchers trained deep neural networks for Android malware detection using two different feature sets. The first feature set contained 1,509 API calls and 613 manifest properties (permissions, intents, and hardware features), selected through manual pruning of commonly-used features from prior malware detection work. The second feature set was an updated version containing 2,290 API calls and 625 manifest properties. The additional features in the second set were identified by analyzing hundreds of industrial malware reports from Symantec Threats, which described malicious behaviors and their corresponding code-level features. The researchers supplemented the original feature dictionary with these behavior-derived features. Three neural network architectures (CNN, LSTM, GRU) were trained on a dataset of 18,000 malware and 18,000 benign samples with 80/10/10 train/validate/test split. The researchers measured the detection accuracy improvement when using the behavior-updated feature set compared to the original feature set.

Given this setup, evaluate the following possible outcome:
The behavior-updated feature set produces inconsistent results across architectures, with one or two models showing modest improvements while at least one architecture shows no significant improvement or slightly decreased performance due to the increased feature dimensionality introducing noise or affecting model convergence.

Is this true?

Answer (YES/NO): NO